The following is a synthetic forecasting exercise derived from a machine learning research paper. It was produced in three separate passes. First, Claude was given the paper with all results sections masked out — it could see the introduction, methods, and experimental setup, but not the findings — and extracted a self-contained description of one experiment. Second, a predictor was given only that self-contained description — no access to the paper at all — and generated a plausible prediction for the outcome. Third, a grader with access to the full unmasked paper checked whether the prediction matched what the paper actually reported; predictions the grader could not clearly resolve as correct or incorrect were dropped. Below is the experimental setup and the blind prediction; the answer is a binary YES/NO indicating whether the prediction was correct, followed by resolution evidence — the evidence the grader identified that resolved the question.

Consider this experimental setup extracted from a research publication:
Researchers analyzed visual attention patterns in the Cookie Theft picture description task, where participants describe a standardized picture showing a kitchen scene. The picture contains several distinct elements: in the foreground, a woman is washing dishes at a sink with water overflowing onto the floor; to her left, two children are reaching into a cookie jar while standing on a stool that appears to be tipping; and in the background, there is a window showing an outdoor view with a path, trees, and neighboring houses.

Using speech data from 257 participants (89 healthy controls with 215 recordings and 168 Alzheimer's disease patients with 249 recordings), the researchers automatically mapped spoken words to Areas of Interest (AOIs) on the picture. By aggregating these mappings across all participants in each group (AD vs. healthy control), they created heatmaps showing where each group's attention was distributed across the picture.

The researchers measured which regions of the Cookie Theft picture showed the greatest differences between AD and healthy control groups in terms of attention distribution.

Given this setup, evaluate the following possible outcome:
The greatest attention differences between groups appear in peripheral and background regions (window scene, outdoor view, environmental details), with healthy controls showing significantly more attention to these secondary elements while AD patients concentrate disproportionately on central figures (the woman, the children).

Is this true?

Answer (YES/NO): NO